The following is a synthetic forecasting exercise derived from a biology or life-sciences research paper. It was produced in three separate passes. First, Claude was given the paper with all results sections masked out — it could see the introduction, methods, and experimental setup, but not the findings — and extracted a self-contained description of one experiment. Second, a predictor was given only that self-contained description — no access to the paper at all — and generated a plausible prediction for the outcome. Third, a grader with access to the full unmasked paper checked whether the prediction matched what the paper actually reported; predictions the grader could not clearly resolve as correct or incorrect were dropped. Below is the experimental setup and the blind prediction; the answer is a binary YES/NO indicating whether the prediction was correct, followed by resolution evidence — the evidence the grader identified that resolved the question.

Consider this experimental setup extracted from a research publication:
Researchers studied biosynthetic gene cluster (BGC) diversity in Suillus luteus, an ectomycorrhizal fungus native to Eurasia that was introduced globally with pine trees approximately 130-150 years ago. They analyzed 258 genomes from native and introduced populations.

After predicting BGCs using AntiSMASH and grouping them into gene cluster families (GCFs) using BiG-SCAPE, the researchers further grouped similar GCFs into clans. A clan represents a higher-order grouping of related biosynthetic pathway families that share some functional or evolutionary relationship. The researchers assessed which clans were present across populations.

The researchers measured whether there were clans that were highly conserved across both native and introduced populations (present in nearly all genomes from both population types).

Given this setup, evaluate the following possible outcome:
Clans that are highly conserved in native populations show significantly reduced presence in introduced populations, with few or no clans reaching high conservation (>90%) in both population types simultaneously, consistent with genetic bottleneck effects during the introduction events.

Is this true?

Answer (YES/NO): NO